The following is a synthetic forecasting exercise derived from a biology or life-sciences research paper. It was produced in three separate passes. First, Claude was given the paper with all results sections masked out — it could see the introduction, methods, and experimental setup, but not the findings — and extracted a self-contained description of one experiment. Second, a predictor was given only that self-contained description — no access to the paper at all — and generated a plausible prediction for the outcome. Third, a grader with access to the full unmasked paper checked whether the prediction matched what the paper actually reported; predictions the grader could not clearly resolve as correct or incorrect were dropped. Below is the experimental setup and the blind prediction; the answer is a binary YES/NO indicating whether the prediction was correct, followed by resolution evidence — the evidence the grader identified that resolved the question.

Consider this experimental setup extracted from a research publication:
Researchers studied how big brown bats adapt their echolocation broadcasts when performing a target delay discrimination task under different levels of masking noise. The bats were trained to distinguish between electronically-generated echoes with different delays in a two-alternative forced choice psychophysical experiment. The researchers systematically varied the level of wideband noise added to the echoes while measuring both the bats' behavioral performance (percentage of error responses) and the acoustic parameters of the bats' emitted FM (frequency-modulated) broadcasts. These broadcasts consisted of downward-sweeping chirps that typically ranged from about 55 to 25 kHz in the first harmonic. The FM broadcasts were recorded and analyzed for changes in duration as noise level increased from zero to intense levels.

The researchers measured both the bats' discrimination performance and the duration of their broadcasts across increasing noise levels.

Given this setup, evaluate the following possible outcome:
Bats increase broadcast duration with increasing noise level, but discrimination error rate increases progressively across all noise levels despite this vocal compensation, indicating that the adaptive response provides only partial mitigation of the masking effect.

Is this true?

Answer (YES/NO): NO